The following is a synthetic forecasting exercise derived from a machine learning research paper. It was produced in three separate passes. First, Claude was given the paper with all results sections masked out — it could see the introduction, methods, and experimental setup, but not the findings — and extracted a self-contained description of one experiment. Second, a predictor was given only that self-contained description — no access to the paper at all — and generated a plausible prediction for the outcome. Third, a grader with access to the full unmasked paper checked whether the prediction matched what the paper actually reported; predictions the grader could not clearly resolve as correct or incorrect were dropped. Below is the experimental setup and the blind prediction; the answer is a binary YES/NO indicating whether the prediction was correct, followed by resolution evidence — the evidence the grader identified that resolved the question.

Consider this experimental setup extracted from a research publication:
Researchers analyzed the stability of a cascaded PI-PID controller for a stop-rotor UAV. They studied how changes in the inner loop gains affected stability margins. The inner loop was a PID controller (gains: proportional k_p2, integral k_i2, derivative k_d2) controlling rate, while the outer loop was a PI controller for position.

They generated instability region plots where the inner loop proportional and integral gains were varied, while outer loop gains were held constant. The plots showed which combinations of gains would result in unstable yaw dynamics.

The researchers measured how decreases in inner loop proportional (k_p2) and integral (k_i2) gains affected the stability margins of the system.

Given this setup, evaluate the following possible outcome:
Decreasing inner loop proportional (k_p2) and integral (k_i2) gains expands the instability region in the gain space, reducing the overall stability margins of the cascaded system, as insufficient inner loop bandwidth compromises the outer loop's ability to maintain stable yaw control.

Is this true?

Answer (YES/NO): YES